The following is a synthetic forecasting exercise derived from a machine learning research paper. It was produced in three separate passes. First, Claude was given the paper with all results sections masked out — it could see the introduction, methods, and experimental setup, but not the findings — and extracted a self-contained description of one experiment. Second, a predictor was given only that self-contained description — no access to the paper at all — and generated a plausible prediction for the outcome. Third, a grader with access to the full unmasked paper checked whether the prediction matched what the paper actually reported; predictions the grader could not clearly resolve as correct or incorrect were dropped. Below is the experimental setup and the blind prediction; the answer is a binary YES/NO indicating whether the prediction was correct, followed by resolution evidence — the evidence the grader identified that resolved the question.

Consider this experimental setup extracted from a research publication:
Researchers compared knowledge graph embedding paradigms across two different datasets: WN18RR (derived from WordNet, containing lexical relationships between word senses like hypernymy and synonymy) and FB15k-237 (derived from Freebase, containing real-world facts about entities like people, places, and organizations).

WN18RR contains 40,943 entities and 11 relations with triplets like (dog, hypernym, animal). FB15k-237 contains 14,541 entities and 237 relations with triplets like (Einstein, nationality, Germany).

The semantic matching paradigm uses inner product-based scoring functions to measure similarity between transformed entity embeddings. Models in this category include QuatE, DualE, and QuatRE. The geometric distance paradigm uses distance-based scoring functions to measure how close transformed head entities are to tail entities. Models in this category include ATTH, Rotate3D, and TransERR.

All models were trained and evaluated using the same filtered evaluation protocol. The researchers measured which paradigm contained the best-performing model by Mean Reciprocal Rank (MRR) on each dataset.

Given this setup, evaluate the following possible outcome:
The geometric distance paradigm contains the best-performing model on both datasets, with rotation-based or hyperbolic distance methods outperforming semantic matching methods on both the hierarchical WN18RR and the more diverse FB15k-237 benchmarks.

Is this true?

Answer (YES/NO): NO